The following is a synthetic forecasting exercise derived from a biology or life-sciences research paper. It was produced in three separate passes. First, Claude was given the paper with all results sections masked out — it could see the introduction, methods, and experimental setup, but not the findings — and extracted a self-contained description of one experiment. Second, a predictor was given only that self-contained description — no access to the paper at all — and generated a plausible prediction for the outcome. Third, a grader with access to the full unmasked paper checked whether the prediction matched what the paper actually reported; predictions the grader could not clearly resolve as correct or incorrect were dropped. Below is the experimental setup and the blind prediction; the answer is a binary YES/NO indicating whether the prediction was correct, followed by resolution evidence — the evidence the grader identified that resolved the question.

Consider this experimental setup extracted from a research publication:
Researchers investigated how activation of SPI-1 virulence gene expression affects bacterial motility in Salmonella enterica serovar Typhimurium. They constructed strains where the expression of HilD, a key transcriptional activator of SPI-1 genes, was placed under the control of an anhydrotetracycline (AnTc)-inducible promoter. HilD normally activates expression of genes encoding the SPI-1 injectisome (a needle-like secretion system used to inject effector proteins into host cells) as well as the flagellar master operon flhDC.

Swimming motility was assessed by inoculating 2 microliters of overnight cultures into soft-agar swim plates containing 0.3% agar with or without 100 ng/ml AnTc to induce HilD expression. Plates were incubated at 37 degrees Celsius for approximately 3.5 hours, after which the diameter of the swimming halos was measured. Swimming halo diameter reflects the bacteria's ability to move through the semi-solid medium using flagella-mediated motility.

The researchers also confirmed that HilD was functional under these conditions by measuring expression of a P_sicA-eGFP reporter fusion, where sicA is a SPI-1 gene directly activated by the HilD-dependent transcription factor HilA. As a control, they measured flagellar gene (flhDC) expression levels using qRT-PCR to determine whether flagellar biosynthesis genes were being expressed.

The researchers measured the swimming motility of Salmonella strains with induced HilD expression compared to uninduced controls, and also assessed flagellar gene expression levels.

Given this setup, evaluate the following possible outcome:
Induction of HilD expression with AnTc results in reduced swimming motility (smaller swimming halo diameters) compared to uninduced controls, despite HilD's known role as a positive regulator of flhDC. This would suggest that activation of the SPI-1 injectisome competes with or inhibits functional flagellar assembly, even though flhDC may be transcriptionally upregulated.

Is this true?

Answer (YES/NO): NO